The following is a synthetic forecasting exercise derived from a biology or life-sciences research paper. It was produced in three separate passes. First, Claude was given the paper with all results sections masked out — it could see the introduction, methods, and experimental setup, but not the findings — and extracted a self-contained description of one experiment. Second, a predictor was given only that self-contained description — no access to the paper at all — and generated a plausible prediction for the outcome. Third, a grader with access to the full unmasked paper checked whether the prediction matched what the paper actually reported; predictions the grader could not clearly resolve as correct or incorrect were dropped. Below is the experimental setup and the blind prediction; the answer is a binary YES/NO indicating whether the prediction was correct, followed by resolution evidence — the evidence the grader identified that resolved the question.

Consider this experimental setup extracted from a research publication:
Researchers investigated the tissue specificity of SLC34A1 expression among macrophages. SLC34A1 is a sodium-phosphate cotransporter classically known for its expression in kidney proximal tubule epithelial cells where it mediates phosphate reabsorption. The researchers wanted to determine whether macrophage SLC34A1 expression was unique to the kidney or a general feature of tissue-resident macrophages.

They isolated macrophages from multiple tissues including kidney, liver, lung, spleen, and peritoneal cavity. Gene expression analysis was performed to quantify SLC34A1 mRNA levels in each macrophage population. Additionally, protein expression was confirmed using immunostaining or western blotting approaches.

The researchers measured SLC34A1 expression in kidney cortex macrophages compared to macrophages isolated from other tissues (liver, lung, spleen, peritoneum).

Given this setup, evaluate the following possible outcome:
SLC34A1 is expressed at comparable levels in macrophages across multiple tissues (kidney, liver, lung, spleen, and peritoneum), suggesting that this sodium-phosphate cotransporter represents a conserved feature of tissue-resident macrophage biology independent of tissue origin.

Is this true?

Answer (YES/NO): NO